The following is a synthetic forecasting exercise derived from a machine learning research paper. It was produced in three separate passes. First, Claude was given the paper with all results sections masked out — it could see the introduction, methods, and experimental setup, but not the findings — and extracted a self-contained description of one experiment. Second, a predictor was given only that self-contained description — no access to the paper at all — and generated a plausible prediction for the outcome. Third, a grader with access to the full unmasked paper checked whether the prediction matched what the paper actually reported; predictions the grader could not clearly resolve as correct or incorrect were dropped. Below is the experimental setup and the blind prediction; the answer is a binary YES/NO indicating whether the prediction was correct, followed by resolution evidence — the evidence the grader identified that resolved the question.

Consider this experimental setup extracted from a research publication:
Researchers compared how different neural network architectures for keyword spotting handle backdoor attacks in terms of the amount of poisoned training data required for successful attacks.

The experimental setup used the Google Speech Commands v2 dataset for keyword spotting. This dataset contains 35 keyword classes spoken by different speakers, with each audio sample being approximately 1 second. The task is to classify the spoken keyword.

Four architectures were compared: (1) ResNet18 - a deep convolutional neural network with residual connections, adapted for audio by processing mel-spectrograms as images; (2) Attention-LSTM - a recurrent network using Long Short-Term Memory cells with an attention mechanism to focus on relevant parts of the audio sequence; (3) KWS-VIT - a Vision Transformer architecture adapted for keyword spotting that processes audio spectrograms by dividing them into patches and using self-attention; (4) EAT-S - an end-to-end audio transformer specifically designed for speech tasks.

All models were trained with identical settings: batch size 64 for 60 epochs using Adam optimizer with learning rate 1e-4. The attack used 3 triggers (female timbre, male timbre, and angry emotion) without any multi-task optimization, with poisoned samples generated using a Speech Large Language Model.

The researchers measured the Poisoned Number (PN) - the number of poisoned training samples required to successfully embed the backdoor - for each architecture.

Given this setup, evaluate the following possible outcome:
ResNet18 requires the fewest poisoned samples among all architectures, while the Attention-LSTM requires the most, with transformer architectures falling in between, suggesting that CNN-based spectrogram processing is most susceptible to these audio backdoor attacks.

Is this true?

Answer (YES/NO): NO